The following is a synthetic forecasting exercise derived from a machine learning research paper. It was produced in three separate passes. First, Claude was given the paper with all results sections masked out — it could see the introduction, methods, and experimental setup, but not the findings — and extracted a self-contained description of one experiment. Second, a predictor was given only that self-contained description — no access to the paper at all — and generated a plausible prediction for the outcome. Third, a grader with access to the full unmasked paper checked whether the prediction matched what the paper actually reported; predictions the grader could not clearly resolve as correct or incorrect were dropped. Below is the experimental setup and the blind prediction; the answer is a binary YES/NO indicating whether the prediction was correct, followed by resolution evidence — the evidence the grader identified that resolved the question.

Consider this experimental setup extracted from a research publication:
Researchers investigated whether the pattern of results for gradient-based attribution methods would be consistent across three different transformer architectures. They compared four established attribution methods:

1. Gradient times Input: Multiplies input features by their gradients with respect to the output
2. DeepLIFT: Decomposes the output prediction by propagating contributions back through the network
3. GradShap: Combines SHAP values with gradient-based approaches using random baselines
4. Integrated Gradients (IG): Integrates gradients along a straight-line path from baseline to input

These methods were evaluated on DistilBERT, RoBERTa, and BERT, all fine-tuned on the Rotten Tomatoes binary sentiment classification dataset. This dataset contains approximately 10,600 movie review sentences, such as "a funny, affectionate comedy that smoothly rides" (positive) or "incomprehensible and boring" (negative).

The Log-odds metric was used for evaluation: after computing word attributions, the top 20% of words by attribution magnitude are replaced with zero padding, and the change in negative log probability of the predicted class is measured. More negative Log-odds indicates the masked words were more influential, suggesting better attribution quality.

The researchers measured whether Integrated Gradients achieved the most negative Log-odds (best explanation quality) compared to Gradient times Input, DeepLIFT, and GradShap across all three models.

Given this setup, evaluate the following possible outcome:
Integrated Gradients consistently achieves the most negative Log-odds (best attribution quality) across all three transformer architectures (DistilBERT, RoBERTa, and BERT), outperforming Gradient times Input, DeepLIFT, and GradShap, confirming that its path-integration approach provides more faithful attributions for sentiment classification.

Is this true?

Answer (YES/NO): NO